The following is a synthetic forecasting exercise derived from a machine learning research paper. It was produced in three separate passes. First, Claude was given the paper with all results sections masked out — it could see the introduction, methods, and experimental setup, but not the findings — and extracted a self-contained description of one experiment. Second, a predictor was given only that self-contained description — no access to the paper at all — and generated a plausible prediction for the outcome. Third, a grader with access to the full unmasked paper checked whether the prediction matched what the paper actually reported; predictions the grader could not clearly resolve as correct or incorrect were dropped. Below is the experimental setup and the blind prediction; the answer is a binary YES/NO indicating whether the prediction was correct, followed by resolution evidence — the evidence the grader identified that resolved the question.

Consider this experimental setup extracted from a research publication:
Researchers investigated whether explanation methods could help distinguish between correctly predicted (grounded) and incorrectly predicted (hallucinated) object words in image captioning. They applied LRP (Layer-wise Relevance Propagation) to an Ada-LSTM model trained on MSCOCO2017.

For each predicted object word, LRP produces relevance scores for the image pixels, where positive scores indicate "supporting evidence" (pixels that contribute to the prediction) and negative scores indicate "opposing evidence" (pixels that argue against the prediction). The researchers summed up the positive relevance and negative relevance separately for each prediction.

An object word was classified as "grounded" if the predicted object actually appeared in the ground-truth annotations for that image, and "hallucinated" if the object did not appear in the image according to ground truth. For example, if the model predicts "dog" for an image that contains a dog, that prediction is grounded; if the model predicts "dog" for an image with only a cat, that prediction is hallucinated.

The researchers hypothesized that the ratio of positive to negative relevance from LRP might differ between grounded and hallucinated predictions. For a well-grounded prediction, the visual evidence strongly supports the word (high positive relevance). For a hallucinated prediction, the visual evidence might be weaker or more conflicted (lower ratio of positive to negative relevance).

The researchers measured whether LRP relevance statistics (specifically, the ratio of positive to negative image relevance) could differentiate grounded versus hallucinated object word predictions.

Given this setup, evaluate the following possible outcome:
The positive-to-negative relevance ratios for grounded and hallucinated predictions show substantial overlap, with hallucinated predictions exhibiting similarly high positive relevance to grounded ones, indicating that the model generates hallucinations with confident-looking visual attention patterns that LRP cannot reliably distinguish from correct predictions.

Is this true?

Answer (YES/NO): NO